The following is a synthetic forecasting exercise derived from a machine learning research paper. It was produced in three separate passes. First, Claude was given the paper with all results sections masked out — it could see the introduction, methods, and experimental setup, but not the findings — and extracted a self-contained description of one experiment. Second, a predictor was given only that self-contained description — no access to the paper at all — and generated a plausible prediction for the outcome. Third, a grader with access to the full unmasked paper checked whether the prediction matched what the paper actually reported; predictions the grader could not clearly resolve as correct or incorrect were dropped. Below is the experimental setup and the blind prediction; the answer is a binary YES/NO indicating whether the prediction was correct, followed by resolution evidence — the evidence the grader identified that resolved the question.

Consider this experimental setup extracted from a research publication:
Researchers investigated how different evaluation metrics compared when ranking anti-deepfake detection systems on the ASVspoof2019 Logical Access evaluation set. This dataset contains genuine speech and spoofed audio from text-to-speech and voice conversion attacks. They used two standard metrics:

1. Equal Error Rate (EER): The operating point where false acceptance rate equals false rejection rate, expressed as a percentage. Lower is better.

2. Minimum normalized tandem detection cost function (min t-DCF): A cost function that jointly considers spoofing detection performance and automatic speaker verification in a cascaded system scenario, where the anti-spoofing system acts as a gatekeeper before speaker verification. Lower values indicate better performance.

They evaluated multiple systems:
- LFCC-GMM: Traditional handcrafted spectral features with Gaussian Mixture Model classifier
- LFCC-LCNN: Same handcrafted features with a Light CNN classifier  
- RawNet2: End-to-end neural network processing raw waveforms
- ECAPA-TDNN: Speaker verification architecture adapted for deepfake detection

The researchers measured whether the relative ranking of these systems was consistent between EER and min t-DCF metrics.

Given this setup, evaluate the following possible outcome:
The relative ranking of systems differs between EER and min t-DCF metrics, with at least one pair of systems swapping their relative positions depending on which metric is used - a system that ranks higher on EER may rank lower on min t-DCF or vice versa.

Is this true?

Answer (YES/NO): YES